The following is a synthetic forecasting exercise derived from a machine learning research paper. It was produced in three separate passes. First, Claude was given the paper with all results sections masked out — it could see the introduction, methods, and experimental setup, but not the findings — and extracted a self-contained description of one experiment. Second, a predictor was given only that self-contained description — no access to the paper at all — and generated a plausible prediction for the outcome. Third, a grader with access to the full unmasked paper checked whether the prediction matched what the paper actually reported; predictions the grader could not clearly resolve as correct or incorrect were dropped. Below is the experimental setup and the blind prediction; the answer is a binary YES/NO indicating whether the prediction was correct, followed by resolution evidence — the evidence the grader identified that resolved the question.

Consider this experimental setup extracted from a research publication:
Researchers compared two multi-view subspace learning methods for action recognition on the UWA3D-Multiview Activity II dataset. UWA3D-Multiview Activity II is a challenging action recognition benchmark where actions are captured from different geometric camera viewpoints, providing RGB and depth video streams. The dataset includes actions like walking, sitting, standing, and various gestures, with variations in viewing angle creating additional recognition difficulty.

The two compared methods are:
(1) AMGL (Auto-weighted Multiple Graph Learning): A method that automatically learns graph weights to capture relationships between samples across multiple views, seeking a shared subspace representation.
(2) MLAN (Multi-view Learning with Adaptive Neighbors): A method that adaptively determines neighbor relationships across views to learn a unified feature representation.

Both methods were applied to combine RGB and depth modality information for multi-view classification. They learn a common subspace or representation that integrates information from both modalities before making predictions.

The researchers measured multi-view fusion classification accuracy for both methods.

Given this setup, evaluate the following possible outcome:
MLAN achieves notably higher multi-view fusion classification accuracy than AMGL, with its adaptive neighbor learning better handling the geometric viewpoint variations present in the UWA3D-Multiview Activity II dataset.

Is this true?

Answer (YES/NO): NO